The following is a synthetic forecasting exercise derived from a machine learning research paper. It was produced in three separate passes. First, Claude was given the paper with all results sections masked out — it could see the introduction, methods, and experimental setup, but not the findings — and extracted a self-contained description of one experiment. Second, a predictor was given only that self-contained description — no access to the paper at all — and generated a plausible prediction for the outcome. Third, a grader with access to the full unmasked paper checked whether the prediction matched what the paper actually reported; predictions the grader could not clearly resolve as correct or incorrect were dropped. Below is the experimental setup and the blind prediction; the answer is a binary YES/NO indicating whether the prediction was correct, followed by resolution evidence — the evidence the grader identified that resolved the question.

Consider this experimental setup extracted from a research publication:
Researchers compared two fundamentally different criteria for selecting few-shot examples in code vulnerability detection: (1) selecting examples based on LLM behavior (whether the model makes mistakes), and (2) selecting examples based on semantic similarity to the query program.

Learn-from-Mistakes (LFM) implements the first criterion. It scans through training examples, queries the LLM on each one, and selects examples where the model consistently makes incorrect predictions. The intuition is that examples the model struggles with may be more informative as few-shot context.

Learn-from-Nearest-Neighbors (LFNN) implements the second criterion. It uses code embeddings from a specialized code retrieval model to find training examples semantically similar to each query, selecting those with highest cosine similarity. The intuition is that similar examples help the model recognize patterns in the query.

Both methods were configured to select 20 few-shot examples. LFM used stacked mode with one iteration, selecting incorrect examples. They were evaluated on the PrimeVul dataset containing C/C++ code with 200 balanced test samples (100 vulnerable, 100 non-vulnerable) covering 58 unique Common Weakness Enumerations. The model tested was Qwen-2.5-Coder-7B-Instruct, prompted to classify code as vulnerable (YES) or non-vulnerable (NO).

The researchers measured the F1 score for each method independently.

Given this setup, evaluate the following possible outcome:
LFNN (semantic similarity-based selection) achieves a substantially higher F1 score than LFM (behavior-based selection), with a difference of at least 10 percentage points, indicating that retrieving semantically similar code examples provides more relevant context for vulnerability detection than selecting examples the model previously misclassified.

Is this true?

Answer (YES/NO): NO